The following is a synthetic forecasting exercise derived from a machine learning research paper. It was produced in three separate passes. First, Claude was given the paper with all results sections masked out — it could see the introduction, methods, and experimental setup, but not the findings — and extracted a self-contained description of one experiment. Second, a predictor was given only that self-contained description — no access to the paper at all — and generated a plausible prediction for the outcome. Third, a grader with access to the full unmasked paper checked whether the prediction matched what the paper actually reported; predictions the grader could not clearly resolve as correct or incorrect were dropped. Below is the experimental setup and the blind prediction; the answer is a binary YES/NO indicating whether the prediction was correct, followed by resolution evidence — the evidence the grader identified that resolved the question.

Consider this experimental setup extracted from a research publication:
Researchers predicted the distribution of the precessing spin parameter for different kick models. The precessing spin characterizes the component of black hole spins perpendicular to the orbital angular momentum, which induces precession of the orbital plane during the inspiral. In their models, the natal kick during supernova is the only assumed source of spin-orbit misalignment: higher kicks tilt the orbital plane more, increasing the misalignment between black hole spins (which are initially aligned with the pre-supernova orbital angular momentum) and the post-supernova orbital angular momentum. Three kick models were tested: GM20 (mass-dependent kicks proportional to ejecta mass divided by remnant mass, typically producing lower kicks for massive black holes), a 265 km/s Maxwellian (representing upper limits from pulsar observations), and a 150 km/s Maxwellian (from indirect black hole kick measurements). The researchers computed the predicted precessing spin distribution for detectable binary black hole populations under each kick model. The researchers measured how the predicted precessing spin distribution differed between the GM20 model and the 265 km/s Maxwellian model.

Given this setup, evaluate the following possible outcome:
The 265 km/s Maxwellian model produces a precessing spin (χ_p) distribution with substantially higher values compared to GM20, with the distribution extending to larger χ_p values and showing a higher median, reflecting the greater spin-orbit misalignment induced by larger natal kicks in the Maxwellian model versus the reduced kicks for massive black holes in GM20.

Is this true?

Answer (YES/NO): YES